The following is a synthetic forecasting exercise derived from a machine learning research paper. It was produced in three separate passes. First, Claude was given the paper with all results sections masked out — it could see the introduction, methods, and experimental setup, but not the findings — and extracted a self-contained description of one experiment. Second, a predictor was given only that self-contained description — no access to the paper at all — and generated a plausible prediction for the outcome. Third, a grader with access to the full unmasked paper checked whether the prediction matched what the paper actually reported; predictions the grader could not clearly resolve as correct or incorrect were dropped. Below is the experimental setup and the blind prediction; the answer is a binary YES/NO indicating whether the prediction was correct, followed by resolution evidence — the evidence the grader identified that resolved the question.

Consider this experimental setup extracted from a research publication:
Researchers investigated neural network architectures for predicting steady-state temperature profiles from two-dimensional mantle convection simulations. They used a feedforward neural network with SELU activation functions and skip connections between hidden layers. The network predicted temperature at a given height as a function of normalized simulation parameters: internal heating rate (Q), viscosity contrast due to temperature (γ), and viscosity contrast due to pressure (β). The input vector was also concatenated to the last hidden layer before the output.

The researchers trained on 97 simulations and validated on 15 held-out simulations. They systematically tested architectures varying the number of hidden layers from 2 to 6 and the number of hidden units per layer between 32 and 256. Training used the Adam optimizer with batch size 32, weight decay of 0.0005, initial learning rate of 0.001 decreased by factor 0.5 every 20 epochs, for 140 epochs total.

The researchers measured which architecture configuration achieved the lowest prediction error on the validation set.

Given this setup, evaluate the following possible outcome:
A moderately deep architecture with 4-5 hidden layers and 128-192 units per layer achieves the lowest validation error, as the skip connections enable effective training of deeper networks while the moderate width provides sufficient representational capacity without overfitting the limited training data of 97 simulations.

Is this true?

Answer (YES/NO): NO